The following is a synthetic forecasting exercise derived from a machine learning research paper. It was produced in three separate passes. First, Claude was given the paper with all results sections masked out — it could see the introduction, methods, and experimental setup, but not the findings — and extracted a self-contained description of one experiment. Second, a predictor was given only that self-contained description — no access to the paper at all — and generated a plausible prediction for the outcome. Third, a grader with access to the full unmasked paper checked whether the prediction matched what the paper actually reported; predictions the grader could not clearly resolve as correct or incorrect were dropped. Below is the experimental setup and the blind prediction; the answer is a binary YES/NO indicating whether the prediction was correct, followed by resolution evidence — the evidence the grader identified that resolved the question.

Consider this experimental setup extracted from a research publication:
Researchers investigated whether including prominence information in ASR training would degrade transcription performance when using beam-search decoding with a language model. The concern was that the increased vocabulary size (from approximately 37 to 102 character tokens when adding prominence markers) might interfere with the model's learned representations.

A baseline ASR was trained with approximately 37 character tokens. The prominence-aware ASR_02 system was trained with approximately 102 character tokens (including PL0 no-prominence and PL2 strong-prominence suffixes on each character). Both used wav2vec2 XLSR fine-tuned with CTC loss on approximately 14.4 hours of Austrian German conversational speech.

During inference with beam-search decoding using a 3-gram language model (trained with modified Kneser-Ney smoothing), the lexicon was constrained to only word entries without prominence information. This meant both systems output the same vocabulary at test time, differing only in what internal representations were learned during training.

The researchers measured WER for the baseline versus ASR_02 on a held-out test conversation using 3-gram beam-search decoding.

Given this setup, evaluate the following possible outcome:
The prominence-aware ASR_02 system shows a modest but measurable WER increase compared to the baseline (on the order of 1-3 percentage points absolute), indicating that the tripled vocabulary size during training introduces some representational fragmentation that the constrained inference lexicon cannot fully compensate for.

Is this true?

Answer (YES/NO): YES